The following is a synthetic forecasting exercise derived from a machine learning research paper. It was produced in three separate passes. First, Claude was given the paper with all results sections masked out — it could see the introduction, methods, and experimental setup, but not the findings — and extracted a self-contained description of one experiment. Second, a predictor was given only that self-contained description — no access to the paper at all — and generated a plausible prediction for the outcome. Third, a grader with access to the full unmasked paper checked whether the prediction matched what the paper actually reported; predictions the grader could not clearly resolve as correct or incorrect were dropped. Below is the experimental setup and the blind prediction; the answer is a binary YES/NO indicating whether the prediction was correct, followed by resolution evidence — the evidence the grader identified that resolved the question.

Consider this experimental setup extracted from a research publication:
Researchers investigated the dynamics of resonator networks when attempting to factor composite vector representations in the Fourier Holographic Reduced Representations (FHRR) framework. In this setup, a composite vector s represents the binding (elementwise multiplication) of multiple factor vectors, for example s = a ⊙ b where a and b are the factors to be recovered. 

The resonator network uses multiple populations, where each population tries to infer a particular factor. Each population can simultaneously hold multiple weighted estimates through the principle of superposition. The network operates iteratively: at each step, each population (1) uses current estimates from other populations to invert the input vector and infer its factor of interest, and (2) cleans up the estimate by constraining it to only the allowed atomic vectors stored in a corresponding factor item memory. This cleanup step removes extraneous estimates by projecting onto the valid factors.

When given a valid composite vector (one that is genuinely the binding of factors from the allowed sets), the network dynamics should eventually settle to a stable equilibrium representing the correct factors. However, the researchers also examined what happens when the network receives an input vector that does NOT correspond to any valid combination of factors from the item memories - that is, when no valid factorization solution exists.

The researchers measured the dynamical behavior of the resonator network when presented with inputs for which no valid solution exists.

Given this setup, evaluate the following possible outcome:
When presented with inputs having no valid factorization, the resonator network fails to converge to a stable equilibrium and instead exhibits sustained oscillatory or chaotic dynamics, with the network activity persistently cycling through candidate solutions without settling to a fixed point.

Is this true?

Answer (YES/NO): YES